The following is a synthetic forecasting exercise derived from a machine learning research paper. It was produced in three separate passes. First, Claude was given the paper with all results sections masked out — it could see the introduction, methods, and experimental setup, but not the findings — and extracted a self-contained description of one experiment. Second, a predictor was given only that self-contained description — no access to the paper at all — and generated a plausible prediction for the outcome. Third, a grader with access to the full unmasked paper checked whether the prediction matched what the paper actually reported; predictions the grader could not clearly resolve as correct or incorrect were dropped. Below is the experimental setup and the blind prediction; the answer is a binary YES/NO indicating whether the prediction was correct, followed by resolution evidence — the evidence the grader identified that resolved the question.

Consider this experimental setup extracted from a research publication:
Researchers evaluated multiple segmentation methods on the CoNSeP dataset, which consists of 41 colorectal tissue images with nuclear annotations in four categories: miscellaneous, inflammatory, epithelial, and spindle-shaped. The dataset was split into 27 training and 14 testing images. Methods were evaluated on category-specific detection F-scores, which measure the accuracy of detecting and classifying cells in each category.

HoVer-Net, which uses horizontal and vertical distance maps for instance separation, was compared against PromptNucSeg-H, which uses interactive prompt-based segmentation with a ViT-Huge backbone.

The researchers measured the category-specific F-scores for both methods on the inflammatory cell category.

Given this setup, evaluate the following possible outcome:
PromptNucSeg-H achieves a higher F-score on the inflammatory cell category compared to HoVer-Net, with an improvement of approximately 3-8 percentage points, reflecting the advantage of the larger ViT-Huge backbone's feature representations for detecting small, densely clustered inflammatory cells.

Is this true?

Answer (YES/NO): NO